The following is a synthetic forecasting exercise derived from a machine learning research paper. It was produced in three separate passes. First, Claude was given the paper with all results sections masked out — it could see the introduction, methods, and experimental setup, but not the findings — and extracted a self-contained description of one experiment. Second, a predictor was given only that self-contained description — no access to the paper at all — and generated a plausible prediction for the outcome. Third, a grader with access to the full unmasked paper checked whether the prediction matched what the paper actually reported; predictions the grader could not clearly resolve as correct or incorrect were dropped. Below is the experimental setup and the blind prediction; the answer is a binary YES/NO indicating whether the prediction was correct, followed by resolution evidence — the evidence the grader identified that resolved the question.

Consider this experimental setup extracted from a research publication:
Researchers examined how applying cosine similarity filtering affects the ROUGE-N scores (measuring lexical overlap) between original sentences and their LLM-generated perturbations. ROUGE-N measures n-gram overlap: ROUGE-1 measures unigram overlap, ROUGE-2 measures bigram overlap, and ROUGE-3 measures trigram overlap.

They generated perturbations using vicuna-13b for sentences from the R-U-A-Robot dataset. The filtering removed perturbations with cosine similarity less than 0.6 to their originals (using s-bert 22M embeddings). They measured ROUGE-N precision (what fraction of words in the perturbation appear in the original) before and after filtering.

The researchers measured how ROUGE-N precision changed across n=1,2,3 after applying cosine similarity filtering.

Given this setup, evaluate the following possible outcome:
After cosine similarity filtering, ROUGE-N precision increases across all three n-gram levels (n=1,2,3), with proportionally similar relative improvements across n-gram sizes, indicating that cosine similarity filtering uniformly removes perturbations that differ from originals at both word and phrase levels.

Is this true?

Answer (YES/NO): NO